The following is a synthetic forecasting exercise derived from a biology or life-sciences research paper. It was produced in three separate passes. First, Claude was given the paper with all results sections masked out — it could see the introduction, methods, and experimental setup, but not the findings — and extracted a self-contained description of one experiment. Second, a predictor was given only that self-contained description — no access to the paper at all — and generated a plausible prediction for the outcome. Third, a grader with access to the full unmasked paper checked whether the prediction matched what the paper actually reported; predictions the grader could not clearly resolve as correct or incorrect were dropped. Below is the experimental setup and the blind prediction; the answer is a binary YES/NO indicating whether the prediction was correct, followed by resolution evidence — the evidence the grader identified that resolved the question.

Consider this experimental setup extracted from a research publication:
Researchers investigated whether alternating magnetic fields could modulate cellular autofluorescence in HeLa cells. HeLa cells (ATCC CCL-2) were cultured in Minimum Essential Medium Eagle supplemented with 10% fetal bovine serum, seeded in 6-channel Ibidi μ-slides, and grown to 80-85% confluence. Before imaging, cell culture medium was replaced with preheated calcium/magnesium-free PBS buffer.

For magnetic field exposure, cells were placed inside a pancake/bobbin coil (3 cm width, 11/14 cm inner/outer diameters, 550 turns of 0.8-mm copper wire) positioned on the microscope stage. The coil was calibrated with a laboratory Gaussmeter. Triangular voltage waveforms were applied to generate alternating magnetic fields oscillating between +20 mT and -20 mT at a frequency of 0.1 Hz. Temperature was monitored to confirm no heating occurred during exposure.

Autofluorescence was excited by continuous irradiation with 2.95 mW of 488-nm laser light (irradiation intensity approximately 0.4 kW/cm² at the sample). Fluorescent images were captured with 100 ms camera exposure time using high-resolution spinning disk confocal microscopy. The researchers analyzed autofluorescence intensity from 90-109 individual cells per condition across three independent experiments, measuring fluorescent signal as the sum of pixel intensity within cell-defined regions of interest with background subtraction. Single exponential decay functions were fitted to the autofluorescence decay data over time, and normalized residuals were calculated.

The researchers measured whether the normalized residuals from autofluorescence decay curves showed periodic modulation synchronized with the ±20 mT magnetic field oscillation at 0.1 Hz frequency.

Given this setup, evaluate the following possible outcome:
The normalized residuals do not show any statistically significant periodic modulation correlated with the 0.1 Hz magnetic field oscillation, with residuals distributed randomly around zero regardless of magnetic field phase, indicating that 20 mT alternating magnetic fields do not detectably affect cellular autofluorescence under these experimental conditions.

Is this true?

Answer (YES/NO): YES